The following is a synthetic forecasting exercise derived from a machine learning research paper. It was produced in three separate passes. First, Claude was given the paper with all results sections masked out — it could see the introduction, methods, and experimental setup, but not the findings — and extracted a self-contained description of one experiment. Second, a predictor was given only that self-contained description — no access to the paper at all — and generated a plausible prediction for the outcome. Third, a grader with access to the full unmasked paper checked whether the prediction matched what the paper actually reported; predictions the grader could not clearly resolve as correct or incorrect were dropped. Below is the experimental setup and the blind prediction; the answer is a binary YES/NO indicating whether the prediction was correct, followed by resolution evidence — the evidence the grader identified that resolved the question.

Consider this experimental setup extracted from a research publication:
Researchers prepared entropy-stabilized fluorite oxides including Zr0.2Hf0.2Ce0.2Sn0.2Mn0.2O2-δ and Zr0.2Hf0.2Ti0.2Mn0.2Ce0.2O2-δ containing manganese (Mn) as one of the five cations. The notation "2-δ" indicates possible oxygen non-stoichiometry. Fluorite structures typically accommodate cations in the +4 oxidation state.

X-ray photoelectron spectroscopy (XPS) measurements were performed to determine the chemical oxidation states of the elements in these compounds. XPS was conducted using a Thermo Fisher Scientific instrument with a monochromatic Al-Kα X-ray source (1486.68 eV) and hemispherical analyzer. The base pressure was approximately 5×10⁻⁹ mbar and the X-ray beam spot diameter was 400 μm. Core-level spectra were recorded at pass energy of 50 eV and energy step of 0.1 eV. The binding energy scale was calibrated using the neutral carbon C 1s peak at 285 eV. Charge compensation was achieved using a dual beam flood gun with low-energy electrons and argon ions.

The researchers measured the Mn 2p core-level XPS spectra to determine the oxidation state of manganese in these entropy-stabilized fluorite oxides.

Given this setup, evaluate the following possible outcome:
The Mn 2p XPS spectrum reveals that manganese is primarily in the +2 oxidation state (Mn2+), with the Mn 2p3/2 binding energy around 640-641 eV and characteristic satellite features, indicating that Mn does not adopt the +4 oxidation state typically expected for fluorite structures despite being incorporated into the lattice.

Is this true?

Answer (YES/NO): YES